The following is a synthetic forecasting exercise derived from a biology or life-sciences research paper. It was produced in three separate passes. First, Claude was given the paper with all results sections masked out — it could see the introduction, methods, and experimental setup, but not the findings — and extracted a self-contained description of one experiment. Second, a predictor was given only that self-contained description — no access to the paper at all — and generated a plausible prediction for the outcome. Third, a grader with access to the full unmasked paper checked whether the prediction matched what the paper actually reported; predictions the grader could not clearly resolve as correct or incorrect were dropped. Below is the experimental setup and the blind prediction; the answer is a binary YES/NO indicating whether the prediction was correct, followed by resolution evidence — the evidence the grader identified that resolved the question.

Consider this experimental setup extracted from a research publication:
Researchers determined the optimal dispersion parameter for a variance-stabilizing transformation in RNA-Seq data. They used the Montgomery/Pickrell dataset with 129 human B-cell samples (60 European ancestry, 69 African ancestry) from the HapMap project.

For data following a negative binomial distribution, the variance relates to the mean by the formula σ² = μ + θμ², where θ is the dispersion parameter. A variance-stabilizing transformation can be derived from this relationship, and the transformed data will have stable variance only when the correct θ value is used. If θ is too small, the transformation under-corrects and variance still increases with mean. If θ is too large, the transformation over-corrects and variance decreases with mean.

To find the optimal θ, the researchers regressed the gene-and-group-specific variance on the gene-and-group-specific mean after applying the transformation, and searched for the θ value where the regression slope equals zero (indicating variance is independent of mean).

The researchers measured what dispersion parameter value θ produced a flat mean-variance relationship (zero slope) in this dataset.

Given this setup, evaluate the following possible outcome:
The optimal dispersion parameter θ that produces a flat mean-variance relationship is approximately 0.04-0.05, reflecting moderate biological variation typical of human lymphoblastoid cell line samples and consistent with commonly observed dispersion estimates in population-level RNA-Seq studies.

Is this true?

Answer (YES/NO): NO